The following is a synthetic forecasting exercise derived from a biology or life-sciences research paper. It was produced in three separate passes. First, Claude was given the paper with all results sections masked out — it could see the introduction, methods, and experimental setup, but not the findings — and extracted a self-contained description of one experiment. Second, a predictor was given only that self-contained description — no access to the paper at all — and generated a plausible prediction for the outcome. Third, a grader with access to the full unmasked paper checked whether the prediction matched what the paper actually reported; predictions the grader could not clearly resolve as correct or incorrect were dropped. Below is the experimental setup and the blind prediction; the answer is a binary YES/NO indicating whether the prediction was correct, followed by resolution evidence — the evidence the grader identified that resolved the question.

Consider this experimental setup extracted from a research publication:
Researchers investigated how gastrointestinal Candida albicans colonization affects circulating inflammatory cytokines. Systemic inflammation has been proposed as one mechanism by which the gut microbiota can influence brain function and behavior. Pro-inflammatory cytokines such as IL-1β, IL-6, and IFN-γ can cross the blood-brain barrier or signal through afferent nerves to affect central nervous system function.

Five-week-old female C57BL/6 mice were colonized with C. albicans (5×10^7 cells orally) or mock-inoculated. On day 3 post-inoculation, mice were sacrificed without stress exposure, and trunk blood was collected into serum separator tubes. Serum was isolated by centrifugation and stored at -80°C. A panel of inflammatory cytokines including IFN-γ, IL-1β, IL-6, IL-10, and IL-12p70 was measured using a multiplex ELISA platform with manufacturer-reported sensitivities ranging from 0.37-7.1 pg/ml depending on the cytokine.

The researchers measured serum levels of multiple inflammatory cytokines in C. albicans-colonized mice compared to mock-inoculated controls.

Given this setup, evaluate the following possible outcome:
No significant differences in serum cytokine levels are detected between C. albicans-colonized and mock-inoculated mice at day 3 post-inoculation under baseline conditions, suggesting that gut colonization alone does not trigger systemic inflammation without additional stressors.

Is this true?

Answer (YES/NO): NO